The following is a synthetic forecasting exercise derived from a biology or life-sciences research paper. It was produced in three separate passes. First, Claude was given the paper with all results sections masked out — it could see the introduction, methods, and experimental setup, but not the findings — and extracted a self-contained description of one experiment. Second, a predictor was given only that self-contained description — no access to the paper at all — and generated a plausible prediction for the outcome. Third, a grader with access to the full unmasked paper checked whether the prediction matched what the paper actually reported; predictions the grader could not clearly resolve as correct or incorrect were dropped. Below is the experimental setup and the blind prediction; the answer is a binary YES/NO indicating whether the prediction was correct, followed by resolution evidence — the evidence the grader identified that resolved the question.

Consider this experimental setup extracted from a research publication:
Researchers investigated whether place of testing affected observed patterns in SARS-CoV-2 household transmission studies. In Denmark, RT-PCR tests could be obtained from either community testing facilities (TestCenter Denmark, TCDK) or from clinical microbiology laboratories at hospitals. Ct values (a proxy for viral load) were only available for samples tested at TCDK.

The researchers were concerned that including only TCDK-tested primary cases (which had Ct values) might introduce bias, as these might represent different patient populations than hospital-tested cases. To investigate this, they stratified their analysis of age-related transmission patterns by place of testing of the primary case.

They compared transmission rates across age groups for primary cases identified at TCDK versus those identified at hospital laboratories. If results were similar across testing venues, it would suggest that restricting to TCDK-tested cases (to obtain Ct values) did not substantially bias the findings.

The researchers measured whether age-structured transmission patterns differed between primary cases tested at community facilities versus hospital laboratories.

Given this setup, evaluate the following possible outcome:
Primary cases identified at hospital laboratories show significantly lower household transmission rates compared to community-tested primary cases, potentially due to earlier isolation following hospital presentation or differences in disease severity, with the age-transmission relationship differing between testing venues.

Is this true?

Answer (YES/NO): NO